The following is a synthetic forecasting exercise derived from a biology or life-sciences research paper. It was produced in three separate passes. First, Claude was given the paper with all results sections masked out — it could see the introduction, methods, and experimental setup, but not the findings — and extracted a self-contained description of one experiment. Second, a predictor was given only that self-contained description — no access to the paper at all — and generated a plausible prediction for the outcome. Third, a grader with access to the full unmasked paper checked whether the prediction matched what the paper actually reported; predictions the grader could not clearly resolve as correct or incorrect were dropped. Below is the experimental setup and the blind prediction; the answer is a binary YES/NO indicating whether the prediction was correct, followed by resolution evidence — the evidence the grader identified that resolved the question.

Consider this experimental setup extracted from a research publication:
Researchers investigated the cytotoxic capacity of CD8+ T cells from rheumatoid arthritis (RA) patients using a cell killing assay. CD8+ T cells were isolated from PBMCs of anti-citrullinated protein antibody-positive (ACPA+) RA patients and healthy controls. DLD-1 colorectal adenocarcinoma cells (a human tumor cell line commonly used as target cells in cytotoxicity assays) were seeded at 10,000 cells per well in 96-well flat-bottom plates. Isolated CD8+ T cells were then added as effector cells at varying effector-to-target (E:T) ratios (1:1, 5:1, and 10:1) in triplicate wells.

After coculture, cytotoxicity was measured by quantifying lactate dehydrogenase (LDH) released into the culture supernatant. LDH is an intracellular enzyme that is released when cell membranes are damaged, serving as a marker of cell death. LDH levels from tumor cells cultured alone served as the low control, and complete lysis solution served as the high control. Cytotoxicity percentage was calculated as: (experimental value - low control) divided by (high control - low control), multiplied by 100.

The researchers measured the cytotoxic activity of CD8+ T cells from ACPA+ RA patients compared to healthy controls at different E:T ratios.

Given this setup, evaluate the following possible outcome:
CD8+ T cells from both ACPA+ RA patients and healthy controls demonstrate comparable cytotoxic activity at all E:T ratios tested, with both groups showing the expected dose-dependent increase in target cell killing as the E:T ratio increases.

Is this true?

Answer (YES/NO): NO